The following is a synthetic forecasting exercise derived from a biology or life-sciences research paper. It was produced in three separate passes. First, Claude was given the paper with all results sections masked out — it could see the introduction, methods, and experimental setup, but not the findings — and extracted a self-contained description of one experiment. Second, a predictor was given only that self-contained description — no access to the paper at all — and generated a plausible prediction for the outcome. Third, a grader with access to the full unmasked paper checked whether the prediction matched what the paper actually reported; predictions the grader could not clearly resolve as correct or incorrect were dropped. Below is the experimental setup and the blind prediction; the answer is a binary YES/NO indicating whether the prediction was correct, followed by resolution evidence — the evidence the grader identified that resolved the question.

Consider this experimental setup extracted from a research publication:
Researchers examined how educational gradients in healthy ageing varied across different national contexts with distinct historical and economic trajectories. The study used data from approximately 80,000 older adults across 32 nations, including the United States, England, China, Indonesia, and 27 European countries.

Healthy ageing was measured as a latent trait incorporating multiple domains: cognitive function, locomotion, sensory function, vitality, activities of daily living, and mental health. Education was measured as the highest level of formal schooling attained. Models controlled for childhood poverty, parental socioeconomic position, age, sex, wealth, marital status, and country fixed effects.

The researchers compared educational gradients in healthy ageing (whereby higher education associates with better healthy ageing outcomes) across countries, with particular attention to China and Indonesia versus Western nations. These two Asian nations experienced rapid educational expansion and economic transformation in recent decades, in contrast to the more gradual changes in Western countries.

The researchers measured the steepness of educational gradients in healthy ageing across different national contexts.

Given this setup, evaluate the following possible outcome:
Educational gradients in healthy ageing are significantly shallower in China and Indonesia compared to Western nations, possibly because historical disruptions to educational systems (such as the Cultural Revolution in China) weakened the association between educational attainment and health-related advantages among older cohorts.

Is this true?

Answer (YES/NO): NO